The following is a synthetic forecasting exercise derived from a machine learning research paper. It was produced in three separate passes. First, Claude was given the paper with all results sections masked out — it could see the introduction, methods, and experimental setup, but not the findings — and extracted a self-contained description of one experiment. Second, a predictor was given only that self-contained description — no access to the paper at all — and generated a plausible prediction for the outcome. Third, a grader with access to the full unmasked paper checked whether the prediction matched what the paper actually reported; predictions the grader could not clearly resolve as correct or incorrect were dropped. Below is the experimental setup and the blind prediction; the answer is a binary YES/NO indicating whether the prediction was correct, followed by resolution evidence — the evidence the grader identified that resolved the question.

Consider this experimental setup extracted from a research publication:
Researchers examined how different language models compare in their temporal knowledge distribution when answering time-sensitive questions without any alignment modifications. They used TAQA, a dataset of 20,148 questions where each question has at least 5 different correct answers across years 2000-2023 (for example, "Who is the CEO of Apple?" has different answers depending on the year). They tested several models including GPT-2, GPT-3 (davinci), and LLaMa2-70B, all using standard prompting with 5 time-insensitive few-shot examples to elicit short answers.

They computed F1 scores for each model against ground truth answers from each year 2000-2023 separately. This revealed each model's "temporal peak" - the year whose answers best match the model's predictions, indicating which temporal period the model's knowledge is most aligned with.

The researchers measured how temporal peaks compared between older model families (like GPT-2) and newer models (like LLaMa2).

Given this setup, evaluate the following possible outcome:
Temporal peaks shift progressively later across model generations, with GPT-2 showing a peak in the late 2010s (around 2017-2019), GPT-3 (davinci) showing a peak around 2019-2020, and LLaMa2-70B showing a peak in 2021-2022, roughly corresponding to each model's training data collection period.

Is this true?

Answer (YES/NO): NO